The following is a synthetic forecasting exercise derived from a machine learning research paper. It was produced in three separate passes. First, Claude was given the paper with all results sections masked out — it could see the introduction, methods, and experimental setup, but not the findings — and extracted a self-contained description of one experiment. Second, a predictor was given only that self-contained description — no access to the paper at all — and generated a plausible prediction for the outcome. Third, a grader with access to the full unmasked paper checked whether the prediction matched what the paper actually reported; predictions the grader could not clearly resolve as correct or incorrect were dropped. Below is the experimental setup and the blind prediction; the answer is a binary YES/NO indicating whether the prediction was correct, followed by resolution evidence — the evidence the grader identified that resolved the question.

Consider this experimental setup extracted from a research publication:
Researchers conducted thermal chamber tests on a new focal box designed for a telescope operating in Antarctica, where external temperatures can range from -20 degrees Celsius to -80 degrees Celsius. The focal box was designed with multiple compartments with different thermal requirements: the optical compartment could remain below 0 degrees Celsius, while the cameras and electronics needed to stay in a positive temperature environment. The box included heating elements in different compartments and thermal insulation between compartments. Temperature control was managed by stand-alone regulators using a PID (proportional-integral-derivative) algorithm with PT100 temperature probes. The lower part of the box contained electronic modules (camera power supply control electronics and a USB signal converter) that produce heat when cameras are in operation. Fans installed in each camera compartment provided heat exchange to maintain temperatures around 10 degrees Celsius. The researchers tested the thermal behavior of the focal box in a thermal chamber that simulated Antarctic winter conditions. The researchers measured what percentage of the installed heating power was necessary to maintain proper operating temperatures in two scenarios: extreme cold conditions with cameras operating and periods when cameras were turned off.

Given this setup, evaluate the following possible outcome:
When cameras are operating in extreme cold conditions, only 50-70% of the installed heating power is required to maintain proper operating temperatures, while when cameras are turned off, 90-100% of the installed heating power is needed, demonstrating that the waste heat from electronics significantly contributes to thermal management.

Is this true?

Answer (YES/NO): NO